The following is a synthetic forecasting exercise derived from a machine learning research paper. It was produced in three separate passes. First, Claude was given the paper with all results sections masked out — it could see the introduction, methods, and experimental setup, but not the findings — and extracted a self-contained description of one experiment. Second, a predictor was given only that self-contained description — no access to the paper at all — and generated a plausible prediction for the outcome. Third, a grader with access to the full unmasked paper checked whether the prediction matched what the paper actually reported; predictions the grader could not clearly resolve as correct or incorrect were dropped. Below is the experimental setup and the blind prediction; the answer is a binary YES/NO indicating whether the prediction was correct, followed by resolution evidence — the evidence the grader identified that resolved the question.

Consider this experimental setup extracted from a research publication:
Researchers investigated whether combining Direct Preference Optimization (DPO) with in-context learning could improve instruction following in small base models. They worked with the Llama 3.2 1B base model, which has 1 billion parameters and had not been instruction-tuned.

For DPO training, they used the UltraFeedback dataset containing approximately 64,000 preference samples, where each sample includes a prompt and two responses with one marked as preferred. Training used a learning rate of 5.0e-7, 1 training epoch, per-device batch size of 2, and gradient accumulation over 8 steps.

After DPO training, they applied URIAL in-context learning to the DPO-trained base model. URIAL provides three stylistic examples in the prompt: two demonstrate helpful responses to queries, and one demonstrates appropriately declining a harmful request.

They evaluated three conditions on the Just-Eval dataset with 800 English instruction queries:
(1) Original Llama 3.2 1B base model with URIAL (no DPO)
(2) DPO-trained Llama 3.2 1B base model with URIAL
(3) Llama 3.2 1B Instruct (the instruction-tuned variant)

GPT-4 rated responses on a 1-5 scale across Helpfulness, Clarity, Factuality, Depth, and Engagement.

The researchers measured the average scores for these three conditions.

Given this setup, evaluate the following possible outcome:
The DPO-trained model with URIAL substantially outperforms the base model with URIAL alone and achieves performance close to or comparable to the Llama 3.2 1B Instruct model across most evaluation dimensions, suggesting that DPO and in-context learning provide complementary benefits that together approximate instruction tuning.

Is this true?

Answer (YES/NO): NO